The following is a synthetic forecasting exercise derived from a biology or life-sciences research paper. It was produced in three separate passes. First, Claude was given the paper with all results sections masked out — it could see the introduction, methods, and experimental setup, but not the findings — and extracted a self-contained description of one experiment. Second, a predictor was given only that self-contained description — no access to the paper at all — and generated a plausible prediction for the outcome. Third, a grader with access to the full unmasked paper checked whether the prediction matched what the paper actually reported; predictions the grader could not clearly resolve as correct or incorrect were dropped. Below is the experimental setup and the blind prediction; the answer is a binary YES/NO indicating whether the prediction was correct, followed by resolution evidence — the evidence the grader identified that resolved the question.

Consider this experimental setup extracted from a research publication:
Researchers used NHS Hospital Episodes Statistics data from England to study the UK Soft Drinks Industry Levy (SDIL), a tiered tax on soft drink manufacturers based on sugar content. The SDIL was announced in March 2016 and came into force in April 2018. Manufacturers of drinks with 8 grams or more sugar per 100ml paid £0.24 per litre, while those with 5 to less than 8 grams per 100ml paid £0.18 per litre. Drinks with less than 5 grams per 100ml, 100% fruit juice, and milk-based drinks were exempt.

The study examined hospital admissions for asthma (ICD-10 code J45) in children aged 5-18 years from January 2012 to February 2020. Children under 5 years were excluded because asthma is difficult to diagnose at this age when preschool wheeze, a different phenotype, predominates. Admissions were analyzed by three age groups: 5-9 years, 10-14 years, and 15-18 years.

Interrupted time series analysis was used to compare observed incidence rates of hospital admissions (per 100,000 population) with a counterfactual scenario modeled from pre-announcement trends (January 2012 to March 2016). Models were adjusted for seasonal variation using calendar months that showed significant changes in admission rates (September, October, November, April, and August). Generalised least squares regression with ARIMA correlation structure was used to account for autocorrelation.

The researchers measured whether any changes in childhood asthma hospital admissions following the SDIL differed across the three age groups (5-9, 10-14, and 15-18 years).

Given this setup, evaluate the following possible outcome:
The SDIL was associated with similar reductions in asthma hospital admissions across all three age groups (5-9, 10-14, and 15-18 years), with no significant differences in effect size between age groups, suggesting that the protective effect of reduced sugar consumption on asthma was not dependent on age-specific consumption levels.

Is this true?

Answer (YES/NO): YES